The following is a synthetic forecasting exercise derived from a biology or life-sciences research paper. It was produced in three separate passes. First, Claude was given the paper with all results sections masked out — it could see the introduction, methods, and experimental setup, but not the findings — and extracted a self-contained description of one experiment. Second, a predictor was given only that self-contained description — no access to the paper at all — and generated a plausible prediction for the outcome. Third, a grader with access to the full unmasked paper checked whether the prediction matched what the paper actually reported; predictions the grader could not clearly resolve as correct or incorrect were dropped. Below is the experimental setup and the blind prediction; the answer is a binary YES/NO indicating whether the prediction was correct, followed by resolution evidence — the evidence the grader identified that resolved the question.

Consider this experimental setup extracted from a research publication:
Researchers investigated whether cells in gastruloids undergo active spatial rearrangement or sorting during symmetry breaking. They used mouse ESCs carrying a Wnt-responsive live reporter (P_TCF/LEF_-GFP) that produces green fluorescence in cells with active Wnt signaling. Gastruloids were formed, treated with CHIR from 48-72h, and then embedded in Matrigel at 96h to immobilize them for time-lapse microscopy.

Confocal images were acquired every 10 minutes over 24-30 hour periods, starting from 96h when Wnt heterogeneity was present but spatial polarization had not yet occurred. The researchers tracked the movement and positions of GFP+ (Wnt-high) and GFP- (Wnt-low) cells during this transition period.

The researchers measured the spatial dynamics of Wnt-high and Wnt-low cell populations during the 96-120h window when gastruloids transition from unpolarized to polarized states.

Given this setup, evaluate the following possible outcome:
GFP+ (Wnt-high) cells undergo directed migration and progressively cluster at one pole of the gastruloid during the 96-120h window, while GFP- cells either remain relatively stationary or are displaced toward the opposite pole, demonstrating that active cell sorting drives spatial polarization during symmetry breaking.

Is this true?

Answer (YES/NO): YES